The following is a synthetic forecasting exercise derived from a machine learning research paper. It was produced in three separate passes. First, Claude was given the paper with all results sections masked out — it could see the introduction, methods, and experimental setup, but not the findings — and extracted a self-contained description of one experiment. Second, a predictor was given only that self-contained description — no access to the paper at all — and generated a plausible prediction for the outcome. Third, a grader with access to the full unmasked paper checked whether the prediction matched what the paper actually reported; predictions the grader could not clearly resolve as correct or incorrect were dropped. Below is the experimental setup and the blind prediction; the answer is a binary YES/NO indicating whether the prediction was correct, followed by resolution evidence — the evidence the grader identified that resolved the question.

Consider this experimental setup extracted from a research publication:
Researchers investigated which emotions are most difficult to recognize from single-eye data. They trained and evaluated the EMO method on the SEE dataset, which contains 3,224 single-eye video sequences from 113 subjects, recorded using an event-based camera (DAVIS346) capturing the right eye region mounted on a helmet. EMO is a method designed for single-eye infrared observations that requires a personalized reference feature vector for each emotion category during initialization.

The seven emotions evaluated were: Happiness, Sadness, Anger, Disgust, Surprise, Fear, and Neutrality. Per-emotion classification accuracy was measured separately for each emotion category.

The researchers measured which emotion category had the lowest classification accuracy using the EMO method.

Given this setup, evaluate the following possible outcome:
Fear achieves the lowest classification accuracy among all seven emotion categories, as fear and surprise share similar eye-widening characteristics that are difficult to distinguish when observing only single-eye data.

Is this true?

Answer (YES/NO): NO